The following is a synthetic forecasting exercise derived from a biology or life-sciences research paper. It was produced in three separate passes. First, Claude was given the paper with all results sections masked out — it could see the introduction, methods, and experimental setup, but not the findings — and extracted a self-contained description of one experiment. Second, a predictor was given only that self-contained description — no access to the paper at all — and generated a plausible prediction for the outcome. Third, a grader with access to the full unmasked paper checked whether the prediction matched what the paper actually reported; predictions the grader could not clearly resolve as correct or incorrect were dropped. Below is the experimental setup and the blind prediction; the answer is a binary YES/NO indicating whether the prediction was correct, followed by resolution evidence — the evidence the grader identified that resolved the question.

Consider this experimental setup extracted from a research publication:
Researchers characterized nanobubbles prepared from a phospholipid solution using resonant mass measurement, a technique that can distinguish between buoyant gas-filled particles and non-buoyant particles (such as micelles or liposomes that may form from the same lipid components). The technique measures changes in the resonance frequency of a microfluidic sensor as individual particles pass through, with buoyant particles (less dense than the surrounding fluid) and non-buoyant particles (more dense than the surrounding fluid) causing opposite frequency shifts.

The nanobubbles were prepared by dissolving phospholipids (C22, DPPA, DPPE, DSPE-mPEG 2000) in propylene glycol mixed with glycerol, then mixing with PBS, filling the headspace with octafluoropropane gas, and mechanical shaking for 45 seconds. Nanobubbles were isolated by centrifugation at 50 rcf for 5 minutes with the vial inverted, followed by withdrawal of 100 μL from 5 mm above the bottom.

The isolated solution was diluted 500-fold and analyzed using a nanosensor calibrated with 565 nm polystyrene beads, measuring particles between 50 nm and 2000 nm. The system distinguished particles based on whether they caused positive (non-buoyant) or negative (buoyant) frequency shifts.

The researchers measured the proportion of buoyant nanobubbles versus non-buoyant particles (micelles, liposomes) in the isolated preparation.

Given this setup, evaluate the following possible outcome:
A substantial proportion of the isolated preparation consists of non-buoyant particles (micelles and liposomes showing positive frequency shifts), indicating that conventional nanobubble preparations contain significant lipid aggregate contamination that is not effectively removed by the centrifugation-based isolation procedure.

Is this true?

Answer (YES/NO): NO